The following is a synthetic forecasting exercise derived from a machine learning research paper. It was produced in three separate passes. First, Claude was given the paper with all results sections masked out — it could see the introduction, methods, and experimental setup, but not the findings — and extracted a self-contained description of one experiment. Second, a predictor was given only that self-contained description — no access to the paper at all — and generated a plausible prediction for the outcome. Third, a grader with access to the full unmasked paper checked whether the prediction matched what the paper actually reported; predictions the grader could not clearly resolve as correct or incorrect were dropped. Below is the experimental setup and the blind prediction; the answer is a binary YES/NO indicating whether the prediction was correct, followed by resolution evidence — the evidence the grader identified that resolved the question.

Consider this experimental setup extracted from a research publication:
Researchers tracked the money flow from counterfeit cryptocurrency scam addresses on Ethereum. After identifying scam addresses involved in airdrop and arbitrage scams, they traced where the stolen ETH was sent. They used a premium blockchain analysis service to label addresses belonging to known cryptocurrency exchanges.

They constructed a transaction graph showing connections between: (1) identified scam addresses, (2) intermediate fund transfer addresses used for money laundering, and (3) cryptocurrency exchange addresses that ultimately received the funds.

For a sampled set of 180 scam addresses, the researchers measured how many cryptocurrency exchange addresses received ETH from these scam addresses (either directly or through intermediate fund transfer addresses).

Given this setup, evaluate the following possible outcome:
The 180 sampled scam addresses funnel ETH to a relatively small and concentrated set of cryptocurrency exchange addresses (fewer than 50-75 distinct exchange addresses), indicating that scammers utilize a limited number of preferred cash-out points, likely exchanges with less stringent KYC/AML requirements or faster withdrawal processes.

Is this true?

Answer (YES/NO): YES